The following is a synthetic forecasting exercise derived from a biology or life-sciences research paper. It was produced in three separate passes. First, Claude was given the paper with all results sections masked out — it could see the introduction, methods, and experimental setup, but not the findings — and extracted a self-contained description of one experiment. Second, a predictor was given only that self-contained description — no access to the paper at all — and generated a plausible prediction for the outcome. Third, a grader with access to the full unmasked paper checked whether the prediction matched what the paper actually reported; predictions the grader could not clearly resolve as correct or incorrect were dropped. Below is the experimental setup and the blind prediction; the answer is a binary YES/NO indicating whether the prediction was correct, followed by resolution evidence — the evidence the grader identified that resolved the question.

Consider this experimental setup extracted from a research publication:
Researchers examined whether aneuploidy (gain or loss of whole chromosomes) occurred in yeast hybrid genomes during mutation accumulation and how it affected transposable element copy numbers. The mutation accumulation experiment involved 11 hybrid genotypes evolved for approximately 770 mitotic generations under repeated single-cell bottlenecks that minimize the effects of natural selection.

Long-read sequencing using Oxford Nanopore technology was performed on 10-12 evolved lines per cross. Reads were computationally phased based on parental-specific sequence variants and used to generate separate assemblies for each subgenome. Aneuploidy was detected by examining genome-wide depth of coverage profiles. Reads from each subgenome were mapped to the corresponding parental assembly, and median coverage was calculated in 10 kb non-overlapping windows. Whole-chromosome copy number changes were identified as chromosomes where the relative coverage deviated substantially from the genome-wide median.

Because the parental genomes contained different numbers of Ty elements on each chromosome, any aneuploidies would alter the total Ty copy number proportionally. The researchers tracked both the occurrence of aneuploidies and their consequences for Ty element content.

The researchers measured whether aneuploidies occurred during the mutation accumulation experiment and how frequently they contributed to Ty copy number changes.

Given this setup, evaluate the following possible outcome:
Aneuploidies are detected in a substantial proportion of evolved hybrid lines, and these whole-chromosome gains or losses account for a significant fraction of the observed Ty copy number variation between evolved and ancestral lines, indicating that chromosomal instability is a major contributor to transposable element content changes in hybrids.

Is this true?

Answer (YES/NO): YES